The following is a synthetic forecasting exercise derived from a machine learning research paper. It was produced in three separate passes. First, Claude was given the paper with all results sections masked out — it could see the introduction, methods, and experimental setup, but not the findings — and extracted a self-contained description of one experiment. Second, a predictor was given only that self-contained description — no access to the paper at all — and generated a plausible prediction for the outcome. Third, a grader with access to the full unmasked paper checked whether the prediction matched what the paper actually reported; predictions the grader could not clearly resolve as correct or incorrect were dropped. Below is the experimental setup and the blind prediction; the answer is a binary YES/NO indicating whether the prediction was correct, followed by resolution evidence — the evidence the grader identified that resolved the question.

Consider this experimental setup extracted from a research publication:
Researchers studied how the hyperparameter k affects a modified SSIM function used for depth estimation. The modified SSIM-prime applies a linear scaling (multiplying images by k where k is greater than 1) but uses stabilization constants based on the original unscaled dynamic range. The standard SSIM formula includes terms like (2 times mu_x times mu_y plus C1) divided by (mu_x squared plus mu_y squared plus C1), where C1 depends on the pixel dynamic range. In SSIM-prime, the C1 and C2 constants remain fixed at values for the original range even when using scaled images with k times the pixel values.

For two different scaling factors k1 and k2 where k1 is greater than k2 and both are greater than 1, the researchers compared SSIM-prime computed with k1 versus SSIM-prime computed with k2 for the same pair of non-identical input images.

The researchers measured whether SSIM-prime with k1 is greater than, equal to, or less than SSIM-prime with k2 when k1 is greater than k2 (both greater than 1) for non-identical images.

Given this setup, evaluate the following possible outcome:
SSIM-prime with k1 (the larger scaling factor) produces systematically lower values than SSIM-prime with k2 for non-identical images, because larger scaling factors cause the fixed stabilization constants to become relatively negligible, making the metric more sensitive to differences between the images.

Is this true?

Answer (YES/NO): YES